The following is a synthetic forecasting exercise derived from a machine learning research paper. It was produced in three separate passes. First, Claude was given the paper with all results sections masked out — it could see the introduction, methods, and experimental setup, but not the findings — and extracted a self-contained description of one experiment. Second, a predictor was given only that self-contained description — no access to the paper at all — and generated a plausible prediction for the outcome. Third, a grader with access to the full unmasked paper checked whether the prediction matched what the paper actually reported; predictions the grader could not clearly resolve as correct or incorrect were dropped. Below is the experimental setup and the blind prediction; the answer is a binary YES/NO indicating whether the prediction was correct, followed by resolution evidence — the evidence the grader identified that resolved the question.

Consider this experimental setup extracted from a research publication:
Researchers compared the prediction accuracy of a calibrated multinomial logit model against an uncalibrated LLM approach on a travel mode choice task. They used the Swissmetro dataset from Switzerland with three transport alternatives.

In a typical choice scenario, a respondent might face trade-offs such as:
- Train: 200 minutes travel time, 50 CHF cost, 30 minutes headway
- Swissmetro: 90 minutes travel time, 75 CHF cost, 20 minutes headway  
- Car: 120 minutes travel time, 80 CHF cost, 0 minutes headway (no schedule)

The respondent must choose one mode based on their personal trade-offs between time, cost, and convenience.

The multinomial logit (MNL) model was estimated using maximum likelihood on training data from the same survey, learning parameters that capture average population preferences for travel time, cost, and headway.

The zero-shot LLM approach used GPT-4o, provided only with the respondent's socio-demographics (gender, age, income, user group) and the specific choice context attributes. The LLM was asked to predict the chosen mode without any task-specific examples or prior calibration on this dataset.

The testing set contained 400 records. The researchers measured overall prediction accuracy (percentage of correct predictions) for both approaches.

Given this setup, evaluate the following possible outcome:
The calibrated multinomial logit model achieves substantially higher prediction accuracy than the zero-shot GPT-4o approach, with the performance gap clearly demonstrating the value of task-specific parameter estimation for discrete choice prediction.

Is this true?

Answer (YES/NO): NO